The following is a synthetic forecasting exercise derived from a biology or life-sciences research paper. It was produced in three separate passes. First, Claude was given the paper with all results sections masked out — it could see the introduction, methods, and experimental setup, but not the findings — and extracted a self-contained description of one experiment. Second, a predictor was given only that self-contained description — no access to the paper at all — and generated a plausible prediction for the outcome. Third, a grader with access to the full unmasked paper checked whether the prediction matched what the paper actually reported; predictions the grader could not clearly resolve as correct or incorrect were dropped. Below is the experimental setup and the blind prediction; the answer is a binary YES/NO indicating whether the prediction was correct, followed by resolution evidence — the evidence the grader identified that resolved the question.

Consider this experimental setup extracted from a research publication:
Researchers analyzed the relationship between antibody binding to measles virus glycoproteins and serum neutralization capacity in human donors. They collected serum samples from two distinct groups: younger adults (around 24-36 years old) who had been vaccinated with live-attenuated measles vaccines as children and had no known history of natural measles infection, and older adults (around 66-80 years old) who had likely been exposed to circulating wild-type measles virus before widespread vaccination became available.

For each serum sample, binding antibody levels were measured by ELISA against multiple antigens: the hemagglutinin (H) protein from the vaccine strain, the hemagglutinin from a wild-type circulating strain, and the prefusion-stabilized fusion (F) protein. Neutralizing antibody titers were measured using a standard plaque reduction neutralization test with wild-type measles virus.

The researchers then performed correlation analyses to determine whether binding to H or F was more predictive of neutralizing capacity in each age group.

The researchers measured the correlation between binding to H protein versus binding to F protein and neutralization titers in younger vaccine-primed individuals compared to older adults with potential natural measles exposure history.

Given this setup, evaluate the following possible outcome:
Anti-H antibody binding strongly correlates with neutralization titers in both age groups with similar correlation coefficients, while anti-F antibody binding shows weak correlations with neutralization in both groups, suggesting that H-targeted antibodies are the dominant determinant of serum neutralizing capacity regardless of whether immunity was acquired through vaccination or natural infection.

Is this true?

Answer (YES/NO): NO